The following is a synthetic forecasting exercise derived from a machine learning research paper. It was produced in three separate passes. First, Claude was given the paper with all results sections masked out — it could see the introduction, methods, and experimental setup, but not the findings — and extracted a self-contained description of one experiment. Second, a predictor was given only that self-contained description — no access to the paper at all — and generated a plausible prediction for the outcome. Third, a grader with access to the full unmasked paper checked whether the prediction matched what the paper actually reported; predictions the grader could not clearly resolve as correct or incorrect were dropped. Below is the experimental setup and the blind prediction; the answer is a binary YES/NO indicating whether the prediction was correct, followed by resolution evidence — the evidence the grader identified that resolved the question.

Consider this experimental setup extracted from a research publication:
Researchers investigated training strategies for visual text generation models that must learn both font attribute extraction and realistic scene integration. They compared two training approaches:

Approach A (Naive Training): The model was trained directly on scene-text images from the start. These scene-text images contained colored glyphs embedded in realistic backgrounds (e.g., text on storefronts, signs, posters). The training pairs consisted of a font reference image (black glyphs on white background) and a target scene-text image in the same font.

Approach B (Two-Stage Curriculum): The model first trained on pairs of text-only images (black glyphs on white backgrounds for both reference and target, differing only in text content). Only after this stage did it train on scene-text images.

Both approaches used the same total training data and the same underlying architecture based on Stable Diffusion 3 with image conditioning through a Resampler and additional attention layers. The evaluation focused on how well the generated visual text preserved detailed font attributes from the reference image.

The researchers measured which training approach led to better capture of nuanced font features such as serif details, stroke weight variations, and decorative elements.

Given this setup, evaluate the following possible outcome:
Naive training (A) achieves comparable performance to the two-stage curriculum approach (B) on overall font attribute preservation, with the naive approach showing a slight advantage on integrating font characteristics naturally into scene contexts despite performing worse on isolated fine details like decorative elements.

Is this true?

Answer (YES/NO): NO